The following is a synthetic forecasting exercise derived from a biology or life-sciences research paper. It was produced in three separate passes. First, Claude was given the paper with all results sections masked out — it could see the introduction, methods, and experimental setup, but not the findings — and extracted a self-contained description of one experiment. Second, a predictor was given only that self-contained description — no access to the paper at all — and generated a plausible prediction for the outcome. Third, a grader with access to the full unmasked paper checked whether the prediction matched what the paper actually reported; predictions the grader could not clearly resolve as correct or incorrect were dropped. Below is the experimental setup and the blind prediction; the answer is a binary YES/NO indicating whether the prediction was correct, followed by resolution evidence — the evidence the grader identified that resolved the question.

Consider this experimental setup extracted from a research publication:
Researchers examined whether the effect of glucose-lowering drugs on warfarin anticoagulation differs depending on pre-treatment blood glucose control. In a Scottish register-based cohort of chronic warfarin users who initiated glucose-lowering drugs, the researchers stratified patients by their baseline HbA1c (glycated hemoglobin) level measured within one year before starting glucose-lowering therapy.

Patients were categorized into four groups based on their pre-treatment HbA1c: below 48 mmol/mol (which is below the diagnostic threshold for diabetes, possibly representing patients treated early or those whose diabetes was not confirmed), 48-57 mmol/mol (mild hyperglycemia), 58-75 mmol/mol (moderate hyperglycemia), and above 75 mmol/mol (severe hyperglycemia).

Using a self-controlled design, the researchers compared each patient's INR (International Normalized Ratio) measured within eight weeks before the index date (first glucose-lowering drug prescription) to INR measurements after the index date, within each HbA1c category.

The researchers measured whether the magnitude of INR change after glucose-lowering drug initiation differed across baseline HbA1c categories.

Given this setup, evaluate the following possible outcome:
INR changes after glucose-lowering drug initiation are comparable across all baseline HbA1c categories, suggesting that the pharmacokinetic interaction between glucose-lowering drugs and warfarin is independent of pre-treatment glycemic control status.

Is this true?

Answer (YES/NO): YES